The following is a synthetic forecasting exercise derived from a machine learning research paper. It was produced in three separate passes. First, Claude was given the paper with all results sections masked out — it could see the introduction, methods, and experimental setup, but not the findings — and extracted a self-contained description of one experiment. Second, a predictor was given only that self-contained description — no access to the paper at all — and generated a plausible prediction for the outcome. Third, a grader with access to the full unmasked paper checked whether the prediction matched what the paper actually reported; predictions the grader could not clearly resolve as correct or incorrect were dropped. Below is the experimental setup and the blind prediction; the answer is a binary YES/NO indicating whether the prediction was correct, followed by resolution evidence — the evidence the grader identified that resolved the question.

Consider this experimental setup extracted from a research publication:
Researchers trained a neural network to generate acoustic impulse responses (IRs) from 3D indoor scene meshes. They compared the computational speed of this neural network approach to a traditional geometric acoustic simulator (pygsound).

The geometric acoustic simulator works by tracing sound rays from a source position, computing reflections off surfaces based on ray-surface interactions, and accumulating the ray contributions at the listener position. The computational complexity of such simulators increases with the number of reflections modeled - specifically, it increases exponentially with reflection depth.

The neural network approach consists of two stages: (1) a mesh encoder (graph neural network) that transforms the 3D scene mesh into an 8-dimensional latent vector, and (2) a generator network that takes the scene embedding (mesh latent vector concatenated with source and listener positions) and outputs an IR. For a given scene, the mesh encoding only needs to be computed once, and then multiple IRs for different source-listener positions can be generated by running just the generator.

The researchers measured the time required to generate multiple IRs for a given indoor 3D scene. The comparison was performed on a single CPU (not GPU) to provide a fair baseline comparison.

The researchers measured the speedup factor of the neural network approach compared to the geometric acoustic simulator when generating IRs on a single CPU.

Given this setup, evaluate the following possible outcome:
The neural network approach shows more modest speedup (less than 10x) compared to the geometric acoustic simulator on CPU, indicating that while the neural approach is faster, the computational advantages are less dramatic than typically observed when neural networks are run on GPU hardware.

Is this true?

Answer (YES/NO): NO